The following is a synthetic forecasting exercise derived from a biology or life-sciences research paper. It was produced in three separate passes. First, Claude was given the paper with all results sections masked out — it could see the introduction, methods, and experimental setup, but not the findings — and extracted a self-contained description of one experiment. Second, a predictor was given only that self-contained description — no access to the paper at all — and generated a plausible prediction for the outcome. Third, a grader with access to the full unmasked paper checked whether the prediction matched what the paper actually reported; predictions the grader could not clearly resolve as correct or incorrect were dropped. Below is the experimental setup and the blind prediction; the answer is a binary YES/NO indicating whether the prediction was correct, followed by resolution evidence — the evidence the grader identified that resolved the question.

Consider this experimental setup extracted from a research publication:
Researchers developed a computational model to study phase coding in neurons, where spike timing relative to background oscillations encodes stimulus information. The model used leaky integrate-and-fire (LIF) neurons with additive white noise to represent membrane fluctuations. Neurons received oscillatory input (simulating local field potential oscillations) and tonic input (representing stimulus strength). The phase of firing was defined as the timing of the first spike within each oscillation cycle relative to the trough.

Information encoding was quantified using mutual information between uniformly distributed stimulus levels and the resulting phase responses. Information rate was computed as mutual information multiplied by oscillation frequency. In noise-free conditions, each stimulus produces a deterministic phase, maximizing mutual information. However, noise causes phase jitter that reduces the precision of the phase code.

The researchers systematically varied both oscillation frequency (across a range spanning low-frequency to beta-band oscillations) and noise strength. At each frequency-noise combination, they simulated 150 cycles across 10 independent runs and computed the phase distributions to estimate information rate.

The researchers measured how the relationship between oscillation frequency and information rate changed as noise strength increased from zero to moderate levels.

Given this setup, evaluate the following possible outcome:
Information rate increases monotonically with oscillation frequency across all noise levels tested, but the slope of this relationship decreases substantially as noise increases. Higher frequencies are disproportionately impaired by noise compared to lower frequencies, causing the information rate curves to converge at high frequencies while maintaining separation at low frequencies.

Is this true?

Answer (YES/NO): NO